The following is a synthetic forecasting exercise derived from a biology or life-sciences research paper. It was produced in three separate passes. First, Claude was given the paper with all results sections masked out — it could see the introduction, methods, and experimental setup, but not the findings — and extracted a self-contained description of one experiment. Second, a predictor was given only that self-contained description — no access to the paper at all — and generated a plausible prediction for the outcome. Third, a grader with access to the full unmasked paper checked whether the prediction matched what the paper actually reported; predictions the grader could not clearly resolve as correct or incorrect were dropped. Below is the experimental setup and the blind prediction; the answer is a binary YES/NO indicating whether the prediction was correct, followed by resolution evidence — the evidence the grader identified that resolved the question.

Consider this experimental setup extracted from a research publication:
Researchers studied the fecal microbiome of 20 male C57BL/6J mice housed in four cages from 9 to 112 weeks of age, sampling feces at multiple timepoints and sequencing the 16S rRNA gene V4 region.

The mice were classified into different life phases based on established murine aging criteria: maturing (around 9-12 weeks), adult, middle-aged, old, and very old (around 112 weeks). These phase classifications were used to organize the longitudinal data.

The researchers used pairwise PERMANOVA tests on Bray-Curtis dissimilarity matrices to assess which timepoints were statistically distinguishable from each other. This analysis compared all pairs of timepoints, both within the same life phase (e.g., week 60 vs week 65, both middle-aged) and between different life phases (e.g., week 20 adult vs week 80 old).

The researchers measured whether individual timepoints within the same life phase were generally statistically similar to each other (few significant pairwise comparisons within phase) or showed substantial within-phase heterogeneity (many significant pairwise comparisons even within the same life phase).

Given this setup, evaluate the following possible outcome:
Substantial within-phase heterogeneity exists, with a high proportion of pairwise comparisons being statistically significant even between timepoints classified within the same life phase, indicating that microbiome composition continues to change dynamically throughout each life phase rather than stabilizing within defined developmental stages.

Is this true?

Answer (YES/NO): NO